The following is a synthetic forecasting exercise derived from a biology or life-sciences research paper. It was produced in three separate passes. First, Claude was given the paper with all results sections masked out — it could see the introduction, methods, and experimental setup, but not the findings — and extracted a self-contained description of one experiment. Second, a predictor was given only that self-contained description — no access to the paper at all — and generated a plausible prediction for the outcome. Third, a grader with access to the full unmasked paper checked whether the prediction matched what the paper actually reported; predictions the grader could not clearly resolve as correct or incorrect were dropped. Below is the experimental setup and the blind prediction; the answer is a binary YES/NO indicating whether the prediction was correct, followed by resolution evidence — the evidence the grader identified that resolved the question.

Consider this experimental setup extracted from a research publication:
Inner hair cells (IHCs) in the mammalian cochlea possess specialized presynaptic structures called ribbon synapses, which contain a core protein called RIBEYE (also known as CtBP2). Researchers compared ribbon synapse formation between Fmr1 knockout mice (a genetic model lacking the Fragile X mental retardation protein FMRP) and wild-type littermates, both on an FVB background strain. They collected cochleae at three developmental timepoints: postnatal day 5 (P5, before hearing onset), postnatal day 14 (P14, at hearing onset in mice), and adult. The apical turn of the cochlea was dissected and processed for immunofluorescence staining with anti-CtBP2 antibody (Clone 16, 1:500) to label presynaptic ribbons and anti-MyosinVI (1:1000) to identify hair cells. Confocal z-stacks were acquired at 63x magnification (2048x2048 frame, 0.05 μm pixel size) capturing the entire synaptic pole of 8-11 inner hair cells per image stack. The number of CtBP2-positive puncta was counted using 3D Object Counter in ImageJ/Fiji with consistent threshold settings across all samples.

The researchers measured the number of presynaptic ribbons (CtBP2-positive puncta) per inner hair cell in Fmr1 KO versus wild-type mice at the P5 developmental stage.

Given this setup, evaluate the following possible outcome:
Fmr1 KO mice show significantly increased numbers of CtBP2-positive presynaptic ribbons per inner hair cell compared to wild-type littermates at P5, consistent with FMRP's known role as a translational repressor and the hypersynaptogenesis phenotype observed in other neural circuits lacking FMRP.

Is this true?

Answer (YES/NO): NO